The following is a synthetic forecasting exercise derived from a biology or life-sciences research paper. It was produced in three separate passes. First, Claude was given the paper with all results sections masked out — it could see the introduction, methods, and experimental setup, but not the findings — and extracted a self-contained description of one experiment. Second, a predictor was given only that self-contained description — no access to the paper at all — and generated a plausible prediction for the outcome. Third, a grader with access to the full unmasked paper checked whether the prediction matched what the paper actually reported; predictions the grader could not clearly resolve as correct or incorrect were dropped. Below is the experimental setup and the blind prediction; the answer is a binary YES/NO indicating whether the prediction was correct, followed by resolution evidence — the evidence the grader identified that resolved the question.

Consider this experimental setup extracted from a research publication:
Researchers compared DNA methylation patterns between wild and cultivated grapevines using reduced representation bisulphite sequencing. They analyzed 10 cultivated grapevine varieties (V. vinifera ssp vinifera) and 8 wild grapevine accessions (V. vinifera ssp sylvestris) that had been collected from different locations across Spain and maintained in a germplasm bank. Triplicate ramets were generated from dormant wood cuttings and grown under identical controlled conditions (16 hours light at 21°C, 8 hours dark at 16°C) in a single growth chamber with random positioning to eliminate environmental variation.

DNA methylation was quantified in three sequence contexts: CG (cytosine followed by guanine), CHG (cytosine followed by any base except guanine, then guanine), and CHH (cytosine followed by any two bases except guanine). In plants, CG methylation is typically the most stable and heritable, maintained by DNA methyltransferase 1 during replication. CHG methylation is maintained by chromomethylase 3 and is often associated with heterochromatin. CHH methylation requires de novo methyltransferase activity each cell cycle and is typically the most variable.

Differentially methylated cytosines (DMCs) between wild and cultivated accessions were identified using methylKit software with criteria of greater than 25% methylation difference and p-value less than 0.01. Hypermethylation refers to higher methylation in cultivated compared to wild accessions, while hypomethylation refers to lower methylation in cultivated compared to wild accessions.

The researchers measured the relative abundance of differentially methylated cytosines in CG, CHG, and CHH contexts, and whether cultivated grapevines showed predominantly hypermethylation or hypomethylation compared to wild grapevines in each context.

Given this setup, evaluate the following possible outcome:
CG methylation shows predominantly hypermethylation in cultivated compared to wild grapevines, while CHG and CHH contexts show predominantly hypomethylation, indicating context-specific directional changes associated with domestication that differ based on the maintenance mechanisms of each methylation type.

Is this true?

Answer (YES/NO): NO